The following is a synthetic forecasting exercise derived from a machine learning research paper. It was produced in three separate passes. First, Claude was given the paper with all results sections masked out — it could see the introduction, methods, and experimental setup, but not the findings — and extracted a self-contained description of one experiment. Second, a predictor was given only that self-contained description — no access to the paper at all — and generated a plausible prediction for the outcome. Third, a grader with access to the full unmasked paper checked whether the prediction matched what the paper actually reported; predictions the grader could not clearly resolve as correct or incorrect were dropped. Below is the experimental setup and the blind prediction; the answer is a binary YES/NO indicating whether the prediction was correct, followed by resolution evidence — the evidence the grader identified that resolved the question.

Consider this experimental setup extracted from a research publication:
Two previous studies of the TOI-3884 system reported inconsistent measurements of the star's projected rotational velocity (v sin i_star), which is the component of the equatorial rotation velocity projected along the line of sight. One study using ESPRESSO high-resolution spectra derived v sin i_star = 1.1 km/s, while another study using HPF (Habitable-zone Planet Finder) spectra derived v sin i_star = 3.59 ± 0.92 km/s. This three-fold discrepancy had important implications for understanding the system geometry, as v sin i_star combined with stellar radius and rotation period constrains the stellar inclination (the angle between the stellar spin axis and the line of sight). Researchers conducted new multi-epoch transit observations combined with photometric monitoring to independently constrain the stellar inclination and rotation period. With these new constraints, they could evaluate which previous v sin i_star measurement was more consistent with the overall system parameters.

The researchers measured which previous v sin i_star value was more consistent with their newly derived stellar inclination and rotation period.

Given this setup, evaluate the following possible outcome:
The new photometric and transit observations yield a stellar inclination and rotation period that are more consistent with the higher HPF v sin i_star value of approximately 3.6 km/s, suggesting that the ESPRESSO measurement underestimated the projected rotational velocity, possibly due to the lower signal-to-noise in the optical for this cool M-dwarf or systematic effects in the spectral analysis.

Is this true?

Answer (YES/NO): NO